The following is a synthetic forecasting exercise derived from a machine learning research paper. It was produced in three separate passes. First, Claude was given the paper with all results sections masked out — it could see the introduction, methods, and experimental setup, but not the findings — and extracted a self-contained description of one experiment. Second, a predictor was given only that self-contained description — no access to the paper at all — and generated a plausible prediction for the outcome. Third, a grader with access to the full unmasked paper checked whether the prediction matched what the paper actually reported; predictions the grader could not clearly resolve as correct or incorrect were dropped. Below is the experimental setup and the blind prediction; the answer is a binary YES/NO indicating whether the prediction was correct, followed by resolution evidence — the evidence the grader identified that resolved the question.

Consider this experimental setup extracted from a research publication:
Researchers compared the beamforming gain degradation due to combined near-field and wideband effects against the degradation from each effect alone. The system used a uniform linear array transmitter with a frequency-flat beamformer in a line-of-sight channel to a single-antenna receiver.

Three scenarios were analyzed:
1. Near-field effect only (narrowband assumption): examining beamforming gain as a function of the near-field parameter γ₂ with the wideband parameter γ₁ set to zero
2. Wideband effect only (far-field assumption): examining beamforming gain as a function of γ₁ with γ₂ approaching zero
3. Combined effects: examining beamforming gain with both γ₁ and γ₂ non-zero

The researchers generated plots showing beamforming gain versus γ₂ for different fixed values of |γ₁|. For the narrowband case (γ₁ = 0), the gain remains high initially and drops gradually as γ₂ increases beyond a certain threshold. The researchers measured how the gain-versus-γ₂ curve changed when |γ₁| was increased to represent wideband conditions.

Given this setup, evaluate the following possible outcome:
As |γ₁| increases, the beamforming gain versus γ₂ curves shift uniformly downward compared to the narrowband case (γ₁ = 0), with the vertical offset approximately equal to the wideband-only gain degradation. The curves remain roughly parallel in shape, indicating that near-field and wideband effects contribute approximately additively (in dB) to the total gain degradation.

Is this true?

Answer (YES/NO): NO